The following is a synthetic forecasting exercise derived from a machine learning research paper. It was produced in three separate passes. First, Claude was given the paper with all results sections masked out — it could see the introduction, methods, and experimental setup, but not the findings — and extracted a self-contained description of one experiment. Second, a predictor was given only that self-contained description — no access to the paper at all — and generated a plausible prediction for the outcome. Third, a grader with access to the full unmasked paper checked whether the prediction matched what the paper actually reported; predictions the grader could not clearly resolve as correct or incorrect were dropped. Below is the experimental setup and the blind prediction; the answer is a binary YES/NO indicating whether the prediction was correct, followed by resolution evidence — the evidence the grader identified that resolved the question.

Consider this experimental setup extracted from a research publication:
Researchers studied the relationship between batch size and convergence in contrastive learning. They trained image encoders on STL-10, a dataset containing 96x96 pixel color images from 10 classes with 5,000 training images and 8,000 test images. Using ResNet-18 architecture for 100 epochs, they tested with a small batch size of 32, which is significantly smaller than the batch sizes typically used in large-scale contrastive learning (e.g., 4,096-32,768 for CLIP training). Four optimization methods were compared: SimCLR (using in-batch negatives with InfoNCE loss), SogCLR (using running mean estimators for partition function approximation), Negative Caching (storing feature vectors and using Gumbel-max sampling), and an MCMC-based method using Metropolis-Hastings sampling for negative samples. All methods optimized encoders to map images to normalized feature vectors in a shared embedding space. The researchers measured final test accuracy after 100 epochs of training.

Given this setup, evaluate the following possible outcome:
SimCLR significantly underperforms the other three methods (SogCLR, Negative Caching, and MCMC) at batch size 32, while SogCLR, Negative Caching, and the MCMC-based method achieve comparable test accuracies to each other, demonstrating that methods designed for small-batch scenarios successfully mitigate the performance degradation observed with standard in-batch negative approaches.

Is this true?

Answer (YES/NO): NO